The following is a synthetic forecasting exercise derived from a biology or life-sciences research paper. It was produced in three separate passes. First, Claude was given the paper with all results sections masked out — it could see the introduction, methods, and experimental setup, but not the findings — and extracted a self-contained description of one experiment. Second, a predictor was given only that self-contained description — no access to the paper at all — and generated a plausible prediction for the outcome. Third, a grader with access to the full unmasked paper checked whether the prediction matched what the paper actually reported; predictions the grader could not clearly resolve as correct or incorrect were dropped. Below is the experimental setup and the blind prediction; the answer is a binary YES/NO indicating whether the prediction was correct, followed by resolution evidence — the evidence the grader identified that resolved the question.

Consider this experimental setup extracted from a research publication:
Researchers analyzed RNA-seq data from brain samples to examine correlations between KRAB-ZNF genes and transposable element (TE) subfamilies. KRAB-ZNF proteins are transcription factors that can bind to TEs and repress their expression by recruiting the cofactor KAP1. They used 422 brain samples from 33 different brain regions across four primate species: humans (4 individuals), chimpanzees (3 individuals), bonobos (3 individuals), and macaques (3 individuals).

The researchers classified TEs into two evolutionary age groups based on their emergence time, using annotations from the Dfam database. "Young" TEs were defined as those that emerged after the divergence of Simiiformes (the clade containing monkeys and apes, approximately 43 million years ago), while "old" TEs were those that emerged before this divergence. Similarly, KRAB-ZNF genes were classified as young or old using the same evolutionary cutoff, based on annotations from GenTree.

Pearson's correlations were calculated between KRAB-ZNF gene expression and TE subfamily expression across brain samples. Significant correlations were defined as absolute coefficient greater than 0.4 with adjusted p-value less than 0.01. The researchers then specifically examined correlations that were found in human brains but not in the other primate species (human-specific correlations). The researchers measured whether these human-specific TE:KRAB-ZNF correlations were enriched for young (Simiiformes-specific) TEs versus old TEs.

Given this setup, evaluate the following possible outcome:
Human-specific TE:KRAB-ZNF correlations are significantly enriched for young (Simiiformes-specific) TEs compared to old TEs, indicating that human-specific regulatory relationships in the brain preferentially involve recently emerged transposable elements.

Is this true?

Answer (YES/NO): YES